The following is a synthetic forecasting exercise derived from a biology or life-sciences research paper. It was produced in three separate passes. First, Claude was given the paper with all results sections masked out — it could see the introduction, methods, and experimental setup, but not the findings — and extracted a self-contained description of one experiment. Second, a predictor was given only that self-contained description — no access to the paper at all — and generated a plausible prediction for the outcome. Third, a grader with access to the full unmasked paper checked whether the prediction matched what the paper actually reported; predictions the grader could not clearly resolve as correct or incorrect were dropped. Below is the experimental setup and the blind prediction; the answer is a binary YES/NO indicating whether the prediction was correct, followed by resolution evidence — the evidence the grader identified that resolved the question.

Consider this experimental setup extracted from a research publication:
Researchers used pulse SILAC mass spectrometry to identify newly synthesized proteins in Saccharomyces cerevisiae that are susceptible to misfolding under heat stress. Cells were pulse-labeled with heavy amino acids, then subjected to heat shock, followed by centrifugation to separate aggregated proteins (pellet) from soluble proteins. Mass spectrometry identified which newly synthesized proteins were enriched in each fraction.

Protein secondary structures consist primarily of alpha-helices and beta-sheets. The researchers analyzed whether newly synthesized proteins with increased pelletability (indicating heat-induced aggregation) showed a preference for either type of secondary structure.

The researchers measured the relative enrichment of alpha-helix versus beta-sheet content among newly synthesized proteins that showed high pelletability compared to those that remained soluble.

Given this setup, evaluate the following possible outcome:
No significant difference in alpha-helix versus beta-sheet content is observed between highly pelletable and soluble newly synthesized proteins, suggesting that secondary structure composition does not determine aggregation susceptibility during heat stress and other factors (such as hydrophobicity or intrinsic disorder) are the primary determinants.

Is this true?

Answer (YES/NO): NO